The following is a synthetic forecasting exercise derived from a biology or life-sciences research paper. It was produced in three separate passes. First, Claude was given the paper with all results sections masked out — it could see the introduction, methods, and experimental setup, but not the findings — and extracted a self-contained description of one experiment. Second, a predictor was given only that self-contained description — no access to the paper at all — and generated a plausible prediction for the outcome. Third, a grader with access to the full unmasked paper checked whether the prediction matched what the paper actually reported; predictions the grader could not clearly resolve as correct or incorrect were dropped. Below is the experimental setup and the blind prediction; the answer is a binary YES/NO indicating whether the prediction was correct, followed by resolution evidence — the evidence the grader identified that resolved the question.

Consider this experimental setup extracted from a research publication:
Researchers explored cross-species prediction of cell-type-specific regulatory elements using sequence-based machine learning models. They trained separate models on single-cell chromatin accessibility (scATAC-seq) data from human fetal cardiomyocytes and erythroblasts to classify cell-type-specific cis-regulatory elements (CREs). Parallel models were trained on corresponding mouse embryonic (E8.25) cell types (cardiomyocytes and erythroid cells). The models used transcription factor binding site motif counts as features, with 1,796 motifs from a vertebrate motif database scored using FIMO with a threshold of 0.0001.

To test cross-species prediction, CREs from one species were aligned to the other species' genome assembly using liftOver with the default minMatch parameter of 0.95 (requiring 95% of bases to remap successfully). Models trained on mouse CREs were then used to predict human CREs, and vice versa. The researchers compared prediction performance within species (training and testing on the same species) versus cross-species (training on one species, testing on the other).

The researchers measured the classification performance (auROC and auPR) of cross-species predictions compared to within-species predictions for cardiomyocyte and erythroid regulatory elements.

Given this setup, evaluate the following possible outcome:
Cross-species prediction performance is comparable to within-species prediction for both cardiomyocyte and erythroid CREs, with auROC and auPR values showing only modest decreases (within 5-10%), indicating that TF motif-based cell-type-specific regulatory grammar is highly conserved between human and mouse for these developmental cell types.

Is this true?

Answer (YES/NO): NO